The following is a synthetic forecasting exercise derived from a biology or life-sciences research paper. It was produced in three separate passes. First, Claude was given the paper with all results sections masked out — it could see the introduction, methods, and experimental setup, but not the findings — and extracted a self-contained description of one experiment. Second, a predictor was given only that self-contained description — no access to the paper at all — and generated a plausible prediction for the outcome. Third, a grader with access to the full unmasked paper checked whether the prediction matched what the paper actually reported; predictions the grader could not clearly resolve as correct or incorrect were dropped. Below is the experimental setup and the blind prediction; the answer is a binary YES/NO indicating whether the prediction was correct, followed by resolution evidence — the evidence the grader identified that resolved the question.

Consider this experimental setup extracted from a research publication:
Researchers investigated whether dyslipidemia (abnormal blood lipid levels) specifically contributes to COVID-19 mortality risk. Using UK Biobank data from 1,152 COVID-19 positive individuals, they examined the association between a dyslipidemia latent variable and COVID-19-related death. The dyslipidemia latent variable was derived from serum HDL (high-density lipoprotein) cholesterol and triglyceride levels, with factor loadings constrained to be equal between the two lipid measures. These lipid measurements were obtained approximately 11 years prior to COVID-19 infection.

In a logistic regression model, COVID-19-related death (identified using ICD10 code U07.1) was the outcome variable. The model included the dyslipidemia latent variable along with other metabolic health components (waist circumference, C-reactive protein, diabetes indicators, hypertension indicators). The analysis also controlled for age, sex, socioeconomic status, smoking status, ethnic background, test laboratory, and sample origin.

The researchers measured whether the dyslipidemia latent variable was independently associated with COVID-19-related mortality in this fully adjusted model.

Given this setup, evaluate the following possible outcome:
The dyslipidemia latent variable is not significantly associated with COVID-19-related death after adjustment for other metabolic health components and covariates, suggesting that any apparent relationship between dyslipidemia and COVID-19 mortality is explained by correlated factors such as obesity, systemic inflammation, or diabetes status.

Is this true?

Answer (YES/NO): YES